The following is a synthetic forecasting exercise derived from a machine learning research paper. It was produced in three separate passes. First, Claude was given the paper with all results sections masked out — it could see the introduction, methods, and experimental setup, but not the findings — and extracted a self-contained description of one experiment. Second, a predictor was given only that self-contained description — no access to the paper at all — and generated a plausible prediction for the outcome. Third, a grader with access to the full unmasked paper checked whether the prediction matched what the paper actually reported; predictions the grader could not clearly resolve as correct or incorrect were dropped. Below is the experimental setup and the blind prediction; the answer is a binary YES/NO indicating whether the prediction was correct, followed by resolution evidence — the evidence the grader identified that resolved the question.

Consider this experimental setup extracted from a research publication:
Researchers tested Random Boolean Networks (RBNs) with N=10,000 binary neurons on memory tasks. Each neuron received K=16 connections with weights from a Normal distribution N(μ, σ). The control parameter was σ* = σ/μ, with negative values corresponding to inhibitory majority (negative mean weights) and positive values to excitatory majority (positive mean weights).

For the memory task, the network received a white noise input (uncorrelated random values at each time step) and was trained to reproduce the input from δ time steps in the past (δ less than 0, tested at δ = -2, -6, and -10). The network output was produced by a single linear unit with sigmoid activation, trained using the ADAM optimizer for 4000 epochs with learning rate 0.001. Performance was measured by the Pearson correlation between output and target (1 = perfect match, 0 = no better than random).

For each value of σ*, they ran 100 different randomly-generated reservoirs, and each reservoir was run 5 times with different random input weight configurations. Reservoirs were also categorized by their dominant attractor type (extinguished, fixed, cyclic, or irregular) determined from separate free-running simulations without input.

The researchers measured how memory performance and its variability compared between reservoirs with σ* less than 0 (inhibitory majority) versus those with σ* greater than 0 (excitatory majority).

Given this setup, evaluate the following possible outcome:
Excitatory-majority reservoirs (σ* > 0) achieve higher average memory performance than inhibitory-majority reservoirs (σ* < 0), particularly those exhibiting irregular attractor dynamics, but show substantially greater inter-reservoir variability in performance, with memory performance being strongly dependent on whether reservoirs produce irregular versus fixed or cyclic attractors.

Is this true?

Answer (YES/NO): NO